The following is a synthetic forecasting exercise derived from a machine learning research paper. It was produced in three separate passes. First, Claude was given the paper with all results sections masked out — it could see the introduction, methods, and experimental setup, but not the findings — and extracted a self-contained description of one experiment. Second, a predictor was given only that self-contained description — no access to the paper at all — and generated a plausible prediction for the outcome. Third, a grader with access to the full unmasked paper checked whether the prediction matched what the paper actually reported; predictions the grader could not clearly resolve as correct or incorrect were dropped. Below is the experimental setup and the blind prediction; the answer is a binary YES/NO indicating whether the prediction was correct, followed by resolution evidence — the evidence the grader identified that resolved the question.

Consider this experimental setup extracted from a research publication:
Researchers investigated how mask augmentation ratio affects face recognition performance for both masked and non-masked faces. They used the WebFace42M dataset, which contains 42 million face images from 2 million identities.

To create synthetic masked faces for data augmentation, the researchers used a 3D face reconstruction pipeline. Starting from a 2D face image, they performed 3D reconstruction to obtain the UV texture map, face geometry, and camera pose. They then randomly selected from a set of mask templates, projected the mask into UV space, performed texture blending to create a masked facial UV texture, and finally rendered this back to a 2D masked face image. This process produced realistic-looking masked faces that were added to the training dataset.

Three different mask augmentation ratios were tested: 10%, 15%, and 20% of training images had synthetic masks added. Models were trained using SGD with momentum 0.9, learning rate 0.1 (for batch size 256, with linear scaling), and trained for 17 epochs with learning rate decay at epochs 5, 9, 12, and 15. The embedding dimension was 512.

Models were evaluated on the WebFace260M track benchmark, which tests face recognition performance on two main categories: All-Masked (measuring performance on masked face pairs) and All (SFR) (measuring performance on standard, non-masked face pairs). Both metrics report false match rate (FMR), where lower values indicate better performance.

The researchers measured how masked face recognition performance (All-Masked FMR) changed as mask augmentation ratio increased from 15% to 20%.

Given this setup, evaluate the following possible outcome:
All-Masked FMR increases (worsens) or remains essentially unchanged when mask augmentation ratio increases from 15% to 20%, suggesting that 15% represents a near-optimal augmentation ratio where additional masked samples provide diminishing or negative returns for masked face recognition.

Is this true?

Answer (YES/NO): YES